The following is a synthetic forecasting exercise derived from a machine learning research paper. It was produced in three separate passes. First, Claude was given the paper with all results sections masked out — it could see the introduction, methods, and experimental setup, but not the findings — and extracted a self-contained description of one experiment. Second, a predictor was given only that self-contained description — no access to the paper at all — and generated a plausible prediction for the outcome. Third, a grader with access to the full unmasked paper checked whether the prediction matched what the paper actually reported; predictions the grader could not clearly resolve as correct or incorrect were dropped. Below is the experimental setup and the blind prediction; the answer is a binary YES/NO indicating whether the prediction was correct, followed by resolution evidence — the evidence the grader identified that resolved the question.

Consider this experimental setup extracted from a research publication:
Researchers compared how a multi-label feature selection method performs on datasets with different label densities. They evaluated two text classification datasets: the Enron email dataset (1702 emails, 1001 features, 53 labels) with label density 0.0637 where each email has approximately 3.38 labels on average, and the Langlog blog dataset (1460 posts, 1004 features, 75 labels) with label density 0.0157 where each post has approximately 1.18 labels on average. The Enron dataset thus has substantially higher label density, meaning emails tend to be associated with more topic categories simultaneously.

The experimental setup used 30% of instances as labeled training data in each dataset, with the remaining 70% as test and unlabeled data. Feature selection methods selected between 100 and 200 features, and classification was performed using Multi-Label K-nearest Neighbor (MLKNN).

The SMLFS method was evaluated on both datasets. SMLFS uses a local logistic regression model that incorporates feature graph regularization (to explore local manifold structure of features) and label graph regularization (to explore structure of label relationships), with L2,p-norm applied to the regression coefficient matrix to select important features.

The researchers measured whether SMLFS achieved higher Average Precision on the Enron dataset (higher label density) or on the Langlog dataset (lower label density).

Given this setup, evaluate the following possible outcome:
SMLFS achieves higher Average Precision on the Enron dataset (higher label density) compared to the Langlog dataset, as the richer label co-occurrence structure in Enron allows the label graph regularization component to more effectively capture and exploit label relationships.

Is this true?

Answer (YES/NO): YES